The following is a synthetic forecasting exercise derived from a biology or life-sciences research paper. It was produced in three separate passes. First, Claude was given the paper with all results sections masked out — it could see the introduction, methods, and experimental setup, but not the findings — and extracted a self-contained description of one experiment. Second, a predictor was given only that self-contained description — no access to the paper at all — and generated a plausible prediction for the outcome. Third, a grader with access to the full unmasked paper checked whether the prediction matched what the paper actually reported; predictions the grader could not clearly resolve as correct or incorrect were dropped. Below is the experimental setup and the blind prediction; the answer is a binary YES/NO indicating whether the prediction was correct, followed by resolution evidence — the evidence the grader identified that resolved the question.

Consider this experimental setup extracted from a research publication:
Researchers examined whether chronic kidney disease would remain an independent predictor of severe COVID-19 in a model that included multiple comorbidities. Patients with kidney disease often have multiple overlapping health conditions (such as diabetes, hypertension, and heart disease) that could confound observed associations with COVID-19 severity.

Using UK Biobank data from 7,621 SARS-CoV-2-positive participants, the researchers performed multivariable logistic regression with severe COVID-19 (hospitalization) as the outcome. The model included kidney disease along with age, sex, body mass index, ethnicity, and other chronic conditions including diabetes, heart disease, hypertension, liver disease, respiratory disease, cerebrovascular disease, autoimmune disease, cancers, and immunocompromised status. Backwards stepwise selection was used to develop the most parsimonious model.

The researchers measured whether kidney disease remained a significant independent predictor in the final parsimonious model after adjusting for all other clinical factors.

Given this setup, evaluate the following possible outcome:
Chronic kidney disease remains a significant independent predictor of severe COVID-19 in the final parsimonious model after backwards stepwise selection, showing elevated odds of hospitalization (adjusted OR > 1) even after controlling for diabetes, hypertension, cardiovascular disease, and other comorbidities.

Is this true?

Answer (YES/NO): YES